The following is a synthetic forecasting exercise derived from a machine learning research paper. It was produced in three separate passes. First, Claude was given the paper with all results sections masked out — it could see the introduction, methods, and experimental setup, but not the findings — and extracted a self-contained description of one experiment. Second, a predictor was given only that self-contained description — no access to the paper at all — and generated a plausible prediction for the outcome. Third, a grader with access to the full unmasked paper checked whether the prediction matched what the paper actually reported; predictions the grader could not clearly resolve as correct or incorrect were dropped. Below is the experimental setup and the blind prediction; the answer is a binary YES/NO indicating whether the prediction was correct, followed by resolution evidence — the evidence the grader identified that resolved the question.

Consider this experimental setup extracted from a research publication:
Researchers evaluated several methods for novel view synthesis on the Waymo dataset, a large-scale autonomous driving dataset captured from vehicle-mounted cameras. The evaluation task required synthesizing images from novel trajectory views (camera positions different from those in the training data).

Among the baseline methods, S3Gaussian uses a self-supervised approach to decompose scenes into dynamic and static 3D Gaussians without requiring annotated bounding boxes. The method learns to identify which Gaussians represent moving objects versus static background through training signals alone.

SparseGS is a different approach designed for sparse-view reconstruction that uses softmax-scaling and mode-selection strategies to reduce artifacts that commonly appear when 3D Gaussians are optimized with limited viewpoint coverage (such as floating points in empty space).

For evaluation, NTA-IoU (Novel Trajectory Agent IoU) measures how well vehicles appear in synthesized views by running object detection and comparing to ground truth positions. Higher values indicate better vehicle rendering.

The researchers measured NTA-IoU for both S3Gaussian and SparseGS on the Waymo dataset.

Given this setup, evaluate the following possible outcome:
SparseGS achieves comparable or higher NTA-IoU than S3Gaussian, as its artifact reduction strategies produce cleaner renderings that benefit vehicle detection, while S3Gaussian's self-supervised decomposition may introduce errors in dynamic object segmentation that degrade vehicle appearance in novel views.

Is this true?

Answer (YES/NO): YES